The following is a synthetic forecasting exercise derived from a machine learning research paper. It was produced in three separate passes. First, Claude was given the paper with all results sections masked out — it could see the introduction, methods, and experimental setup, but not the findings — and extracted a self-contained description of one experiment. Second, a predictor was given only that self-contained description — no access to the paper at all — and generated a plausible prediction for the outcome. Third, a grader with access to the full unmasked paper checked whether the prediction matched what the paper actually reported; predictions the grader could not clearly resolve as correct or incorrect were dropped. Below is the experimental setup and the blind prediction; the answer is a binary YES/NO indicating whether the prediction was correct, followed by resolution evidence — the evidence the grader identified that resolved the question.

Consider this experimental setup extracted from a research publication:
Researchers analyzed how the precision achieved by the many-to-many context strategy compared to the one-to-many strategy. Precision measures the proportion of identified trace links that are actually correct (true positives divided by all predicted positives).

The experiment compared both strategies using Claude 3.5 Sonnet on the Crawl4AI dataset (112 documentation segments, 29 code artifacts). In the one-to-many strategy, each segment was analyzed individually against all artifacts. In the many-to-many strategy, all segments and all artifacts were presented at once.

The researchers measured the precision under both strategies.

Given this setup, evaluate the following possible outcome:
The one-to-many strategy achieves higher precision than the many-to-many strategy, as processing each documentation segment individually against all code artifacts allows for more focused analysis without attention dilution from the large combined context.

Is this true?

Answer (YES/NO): YES